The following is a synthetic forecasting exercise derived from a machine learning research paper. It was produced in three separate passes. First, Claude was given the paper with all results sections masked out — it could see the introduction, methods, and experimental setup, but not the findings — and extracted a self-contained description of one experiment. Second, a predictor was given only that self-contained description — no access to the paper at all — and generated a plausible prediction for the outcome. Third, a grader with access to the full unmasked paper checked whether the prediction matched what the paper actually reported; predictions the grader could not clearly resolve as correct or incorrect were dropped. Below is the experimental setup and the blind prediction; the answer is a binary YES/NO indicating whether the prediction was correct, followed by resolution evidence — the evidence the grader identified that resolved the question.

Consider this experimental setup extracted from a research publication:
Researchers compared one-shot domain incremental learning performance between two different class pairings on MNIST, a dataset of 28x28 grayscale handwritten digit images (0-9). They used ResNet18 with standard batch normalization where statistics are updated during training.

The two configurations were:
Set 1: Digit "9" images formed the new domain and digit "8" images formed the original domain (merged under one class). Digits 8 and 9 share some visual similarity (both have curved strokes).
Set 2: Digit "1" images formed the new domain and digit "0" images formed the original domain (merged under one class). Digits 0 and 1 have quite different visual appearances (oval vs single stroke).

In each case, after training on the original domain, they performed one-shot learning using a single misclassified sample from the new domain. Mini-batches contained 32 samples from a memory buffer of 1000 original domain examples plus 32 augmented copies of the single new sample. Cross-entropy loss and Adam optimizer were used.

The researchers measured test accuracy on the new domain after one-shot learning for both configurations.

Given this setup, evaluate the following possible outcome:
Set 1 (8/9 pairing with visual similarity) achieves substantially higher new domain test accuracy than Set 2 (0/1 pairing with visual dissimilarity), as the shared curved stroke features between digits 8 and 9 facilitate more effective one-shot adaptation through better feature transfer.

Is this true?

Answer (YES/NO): NO